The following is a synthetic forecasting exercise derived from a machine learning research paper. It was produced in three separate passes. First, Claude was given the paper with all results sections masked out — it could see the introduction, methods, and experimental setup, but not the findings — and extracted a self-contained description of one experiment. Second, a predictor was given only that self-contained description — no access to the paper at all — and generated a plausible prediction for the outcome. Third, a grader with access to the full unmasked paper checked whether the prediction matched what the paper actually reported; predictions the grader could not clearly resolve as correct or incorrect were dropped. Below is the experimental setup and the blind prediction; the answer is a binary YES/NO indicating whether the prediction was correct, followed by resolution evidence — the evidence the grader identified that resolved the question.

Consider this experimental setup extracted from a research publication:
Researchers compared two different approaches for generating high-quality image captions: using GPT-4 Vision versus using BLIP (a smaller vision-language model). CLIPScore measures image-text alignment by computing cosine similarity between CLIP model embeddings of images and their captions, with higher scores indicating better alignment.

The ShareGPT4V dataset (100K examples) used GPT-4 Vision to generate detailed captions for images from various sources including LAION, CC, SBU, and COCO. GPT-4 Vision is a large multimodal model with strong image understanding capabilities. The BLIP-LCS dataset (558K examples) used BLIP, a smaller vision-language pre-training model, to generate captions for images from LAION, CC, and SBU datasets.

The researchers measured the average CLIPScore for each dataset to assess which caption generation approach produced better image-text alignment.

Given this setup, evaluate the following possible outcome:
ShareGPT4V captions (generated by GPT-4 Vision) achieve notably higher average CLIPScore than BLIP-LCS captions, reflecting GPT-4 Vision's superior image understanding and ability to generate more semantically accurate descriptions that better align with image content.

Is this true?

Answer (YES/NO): NO